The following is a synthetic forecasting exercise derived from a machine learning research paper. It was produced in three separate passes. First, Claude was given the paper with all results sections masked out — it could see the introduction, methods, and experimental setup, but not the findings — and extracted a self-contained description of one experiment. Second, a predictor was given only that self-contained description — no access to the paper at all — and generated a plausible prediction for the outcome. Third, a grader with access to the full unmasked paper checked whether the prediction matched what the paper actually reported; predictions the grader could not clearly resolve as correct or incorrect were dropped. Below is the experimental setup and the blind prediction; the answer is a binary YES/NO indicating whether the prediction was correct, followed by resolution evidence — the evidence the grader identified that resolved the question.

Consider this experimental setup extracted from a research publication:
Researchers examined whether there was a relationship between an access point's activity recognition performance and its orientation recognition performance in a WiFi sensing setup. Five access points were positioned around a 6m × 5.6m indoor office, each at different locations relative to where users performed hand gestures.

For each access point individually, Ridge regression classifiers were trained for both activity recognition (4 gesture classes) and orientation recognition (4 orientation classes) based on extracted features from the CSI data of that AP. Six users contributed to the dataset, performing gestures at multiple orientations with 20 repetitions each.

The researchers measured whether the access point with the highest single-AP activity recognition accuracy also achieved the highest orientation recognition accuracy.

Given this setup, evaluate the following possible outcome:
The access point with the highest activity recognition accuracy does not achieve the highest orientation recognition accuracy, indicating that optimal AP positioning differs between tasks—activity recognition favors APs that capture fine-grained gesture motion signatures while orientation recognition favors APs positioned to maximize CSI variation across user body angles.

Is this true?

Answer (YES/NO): NO